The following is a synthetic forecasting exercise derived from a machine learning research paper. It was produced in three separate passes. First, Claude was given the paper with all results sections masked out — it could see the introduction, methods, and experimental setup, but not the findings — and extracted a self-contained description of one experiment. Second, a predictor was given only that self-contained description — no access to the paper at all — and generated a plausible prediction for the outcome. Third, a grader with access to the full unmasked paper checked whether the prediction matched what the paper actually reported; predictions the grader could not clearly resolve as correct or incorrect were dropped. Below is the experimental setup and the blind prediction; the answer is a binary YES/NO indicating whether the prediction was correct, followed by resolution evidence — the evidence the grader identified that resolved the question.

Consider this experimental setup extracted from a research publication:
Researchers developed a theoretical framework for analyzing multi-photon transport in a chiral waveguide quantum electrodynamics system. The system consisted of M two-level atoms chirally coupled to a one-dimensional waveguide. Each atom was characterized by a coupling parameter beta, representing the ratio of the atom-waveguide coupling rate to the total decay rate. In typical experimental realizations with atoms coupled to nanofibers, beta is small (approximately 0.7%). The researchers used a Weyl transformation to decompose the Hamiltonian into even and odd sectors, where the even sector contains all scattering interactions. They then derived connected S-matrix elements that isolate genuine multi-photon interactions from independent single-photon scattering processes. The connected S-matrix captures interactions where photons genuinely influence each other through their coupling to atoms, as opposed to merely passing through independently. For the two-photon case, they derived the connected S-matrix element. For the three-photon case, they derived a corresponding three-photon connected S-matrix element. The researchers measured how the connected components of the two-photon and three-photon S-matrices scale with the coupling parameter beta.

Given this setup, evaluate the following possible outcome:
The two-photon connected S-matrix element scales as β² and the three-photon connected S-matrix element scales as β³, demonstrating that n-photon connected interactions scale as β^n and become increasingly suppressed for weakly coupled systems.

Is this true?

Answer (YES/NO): YES